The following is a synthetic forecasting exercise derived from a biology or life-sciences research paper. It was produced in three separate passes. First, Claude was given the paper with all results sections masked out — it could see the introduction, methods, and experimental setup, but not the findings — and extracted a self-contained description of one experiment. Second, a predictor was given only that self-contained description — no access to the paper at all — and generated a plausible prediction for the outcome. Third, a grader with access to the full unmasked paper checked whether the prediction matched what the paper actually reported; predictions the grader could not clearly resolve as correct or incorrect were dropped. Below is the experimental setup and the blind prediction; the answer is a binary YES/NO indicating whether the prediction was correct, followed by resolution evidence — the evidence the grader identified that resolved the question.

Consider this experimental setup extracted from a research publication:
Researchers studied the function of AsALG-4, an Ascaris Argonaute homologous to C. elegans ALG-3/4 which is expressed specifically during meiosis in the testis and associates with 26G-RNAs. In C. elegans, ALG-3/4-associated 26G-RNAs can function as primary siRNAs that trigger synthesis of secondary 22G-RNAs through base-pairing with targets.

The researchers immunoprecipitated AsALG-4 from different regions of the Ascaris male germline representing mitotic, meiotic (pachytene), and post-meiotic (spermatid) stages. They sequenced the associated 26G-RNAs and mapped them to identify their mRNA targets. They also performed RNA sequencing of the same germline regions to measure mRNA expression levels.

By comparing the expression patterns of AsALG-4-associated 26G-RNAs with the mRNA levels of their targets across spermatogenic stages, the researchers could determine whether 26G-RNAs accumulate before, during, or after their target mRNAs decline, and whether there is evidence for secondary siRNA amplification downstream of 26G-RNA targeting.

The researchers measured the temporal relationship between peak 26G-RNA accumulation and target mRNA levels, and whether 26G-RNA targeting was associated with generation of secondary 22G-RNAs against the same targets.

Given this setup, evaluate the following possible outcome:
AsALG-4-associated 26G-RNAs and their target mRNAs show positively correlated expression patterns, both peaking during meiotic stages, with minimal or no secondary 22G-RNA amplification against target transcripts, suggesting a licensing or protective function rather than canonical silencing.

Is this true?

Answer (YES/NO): NO